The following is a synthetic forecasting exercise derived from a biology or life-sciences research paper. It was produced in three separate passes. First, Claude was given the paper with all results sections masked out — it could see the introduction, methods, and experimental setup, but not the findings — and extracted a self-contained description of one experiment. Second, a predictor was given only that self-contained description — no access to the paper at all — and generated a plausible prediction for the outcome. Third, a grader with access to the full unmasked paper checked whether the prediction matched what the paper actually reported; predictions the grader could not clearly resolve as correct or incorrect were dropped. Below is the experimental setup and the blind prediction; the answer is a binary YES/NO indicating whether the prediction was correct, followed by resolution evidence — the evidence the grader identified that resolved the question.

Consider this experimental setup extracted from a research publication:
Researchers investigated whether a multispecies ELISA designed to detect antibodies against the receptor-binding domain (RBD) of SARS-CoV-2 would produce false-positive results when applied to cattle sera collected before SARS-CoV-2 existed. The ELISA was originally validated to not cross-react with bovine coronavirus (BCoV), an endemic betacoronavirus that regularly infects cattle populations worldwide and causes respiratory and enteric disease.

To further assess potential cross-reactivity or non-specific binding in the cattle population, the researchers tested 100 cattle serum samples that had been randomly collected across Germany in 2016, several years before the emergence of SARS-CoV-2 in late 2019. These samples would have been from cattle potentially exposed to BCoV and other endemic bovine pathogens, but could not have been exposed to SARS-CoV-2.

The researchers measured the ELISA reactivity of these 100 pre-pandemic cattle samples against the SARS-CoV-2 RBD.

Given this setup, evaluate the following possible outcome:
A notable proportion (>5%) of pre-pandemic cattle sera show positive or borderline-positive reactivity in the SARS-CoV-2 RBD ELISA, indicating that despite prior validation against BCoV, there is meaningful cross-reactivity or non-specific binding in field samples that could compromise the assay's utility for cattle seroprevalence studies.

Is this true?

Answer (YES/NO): NO